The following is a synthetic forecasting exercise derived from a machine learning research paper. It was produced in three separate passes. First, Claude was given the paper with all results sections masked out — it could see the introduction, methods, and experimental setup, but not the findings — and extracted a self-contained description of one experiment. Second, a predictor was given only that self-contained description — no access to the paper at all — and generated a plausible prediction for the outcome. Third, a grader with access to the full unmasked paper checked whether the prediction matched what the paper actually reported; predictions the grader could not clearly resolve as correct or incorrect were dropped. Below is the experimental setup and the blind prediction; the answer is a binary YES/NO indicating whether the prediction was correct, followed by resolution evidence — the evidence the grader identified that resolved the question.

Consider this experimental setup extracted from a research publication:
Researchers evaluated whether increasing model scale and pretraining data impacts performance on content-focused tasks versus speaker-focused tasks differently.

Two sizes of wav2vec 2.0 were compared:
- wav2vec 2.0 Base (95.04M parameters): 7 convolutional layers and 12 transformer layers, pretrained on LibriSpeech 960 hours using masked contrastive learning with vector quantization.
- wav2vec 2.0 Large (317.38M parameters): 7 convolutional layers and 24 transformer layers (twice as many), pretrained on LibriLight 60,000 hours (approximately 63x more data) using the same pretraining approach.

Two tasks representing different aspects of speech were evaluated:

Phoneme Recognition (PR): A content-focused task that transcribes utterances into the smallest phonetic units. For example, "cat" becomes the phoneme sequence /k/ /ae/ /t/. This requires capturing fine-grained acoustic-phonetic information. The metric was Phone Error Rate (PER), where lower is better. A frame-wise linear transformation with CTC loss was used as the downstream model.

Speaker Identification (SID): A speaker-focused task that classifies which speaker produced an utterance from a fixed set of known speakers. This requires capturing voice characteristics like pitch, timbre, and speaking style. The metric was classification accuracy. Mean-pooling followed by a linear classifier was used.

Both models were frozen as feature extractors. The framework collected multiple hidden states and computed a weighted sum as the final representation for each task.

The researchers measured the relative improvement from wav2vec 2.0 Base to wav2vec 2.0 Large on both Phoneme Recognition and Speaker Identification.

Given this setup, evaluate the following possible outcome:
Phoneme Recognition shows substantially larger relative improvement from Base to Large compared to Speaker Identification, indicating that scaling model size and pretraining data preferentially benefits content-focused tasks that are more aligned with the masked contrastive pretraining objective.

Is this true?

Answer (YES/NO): NO